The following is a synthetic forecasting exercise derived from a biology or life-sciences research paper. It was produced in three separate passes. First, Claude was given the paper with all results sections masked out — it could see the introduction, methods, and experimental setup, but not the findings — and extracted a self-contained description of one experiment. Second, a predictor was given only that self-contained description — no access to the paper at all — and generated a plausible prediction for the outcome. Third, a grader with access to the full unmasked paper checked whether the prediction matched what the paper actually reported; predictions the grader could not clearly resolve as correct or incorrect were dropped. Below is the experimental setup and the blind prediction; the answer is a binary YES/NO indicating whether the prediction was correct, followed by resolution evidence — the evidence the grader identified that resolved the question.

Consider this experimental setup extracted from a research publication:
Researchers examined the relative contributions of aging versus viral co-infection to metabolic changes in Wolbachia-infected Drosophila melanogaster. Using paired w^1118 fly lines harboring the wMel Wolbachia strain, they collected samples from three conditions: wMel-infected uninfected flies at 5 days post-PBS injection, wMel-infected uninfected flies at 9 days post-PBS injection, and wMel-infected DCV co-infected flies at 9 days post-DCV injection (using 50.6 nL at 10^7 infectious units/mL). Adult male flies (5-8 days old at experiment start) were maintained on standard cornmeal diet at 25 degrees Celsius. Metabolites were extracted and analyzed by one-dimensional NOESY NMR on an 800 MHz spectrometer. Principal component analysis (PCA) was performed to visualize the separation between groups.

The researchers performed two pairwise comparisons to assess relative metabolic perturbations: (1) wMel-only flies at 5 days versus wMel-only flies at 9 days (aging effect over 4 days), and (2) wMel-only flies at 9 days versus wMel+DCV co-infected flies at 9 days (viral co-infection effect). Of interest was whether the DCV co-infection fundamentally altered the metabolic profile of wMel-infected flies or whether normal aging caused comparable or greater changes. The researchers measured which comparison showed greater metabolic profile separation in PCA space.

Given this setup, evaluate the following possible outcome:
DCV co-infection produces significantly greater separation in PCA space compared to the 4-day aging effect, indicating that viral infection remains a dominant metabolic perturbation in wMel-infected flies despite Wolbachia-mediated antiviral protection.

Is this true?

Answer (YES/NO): NO